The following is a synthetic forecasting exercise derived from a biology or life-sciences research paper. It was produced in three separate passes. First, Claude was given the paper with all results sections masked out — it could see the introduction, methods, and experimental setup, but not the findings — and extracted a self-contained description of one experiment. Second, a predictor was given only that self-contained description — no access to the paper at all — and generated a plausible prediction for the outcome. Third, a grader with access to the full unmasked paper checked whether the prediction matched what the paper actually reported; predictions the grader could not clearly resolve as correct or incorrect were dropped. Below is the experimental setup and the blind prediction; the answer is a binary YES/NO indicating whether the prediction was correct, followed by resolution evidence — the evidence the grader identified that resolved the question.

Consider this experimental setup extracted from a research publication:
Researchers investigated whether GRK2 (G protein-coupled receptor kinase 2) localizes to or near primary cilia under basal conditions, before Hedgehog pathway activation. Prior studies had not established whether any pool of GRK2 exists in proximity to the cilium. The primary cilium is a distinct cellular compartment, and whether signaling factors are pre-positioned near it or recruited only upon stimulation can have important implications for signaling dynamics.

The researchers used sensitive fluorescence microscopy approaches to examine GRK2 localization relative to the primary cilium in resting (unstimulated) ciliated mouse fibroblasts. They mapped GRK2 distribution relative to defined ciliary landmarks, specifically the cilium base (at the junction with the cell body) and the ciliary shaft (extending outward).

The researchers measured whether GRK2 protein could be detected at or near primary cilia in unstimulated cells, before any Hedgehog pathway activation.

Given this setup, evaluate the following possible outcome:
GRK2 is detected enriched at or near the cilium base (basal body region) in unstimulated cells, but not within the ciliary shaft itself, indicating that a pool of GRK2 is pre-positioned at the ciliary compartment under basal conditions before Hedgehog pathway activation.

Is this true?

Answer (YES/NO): YES